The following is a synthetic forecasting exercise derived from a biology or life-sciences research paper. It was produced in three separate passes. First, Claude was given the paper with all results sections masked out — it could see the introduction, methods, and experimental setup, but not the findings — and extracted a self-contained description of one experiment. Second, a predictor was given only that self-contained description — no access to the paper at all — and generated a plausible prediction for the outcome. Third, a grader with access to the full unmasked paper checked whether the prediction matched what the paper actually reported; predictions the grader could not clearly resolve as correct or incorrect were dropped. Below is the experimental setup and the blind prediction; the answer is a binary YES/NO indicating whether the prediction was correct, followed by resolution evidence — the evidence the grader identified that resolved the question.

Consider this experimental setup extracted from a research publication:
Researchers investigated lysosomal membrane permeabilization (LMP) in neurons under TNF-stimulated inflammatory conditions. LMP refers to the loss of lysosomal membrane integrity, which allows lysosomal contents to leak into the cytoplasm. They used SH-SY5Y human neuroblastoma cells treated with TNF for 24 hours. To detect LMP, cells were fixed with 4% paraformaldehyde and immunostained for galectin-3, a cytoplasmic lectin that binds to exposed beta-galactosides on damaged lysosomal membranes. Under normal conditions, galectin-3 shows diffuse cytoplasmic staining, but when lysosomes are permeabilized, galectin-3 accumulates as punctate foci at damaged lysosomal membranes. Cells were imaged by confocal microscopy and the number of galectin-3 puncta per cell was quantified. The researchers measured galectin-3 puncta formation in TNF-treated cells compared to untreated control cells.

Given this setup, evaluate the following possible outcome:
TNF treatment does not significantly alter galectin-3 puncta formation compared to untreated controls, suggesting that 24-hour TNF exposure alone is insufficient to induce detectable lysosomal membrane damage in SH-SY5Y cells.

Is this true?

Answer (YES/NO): NO